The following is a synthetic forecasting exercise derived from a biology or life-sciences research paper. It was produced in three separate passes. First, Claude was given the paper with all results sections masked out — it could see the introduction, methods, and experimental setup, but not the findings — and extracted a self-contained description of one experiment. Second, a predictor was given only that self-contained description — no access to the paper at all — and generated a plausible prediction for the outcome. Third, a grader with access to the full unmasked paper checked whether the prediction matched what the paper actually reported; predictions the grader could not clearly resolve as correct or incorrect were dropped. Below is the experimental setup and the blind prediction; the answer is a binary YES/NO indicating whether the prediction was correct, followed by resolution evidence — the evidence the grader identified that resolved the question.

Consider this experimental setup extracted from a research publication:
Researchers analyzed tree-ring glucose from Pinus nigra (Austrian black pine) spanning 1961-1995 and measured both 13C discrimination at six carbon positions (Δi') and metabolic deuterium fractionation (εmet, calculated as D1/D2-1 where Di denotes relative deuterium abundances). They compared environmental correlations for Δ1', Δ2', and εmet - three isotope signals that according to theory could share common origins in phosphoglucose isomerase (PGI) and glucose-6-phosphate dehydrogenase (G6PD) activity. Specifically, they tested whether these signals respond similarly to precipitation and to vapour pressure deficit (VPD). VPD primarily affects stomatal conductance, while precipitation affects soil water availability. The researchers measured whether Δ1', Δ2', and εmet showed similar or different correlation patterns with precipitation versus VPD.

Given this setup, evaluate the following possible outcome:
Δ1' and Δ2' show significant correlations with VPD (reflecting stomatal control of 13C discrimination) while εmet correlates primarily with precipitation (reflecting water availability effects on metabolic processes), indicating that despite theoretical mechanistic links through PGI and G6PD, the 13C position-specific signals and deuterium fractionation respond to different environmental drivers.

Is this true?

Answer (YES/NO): NO